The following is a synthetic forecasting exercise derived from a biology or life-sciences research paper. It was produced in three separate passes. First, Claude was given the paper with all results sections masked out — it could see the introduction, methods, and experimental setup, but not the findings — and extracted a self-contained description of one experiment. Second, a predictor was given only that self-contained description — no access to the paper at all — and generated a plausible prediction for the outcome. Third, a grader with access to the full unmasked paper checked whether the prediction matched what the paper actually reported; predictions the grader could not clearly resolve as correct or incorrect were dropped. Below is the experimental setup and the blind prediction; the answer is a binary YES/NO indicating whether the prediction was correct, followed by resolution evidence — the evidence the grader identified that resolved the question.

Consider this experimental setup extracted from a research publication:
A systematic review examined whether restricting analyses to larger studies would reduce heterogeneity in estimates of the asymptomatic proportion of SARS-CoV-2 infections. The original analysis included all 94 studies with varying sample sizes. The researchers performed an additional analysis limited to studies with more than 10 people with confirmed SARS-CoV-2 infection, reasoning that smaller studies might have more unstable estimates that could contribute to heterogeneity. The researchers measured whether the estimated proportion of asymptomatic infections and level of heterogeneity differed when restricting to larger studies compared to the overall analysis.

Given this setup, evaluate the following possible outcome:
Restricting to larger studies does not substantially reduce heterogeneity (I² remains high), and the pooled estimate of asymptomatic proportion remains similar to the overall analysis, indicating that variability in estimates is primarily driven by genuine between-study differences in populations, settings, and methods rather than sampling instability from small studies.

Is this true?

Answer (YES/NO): YES